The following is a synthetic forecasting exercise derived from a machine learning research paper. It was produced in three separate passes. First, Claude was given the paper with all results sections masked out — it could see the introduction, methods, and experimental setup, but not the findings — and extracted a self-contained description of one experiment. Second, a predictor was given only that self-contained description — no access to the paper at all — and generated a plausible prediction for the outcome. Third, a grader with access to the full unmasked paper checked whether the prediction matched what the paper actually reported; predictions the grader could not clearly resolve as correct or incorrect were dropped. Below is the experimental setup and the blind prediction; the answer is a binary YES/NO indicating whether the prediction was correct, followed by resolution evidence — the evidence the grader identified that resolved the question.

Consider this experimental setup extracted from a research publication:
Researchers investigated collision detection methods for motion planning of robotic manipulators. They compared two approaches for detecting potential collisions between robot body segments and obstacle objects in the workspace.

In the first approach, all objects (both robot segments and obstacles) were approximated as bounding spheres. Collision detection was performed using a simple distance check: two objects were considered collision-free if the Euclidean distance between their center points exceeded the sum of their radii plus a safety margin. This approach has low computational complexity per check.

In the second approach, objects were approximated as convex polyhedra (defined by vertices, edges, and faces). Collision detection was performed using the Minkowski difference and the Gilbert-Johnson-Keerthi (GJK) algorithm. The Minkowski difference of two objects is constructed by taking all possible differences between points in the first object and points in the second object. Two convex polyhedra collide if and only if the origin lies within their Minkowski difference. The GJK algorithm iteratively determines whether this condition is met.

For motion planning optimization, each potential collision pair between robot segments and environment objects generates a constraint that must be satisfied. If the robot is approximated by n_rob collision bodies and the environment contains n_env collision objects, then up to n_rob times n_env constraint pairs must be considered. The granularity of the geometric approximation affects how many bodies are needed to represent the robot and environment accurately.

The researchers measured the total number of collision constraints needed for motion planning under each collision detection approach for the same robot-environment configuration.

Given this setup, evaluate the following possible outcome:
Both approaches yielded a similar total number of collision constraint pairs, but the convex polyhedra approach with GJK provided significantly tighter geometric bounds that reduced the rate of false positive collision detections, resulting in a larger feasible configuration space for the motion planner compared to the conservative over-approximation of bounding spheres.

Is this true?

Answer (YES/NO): NO